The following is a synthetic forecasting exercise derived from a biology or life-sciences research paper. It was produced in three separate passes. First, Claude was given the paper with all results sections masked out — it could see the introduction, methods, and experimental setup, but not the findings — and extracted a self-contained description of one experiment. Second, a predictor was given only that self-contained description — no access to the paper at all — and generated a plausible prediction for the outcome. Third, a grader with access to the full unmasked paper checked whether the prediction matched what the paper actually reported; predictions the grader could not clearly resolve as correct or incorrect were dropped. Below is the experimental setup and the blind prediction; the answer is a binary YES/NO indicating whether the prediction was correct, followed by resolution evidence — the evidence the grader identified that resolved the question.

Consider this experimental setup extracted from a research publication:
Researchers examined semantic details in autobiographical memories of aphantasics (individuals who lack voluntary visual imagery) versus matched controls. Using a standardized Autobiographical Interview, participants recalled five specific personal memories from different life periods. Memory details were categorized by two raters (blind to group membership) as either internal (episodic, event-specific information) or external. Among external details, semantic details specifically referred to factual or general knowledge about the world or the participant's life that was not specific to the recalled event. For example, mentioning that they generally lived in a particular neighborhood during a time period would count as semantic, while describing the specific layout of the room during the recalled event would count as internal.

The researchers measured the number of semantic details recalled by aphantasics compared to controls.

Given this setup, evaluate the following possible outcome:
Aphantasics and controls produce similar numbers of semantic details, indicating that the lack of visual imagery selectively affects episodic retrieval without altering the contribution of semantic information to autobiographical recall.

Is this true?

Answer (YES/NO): YES